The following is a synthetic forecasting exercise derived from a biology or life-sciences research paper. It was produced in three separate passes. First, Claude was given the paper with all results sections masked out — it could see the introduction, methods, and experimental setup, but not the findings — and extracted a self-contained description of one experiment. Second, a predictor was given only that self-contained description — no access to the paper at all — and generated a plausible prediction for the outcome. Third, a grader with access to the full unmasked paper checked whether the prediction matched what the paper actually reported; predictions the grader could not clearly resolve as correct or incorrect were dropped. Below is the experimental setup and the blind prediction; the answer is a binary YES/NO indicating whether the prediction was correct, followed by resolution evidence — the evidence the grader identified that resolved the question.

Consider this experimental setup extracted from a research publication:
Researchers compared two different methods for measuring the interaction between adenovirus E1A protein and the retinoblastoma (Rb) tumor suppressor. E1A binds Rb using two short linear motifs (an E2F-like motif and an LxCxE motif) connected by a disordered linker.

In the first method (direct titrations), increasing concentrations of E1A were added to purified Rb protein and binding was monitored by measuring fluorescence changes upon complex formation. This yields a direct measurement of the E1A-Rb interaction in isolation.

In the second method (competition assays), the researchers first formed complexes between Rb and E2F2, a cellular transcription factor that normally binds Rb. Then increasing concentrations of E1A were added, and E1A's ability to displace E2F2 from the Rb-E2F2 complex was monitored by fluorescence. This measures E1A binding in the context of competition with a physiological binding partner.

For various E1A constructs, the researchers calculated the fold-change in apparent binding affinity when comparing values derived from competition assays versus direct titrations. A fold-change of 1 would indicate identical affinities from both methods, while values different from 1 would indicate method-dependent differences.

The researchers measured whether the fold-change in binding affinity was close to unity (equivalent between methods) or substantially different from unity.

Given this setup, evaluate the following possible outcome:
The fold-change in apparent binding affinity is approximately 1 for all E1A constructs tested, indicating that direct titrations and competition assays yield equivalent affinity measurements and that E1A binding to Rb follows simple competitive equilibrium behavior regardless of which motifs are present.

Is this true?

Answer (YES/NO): NO